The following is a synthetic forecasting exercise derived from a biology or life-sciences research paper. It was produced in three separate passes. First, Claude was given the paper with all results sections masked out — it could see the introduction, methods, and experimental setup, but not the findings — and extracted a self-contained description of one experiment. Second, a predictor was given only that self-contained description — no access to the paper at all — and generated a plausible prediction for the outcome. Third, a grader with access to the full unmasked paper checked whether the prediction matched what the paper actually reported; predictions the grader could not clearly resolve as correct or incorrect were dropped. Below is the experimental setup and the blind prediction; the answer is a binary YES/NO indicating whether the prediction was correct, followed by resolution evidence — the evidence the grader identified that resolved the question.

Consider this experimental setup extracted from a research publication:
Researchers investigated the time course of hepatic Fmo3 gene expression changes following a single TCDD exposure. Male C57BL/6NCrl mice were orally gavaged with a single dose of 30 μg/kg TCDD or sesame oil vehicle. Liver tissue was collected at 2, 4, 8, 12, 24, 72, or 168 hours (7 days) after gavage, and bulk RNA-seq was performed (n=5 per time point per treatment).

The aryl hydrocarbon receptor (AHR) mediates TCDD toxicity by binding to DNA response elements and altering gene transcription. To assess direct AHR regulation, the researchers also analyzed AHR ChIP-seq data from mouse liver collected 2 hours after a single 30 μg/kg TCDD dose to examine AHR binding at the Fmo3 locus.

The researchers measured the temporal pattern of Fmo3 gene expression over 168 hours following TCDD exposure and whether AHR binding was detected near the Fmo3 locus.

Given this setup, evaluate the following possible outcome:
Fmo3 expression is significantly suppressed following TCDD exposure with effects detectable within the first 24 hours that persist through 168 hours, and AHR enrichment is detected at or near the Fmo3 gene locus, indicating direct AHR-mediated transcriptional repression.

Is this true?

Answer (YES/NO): NO